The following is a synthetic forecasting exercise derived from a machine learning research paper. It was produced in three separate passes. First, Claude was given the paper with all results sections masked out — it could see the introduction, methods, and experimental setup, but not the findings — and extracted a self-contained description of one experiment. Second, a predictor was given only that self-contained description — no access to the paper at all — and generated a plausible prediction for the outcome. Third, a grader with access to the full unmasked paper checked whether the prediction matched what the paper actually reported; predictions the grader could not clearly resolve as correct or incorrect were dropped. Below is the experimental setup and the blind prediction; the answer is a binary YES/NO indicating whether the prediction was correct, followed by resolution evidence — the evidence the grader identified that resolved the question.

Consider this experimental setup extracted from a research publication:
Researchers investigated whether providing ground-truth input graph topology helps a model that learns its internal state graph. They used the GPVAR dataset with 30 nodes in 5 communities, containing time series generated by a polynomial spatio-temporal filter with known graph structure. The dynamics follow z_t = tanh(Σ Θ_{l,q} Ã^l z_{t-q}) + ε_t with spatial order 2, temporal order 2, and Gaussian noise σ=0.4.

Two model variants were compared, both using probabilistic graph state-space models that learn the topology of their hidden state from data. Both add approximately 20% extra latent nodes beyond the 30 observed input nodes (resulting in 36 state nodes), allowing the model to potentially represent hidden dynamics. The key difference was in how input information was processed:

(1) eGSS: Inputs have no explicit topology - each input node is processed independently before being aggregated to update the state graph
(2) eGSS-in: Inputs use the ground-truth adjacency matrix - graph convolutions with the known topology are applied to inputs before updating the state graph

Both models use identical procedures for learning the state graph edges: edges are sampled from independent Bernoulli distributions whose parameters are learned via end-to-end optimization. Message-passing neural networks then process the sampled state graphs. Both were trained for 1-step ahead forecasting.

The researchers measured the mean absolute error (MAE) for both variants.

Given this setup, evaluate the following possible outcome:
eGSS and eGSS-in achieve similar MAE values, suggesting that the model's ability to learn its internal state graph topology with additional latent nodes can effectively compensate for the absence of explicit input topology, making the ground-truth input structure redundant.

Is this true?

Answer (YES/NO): YES